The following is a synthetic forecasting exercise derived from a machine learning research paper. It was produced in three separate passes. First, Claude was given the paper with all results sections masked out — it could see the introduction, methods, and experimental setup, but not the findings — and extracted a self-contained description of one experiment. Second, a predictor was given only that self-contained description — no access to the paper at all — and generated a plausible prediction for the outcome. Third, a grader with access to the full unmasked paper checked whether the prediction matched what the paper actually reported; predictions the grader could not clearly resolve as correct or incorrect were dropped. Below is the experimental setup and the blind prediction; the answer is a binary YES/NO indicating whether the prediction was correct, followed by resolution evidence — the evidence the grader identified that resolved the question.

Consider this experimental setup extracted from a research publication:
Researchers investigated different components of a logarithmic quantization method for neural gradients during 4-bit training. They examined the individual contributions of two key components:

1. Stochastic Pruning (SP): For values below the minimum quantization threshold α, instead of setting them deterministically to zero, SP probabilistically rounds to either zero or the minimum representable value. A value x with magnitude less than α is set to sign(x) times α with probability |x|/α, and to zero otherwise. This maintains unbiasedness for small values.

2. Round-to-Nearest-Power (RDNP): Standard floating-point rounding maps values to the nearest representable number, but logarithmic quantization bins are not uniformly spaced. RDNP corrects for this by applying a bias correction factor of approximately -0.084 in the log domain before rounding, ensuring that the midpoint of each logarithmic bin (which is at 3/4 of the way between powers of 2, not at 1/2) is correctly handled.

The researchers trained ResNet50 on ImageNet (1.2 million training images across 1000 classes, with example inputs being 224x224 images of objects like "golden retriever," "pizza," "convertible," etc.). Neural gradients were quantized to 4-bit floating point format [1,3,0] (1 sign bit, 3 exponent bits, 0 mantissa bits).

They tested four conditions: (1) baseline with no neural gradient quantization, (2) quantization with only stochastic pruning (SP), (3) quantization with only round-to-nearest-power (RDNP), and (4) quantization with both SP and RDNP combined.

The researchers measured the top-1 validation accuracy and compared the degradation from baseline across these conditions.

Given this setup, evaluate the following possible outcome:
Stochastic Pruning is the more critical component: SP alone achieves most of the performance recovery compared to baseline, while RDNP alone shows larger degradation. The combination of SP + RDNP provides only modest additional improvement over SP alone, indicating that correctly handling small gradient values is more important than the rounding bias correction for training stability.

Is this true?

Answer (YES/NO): NO